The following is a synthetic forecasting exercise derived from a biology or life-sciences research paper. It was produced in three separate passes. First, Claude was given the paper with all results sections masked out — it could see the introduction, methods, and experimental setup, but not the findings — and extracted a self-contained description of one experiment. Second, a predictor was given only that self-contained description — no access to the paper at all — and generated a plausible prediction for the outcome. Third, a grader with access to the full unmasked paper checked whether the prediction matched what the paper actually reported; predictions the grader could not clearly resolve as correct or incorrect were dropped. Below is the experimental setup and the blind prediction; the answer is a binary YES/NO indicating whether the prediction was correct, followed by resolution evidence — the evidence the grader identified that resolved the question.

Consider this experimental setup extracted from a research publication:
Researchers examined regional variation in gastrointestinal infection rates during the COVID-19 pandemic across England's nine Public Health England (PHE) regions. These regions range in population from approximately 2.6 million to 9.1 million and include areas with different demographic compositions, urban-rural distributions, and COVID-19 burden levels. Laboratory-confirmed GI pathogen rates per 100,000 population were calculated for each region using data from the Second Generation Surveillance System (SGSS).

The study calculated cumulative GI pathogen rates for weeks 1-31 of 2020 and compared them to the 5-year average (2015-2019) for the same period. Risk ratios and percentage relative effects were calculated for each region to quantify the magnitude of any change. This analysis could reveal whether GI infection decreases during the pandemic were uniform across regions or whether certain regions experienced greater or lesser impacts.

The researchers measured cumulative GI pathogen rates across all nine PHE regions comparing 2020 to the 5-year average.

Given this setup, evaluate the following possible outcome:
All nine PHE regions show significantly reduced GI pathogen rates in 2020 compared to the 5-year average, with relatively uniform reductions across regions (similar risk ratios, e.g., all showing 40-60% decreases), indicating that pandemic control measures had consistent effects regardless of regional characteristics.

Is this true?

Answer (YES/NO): NO